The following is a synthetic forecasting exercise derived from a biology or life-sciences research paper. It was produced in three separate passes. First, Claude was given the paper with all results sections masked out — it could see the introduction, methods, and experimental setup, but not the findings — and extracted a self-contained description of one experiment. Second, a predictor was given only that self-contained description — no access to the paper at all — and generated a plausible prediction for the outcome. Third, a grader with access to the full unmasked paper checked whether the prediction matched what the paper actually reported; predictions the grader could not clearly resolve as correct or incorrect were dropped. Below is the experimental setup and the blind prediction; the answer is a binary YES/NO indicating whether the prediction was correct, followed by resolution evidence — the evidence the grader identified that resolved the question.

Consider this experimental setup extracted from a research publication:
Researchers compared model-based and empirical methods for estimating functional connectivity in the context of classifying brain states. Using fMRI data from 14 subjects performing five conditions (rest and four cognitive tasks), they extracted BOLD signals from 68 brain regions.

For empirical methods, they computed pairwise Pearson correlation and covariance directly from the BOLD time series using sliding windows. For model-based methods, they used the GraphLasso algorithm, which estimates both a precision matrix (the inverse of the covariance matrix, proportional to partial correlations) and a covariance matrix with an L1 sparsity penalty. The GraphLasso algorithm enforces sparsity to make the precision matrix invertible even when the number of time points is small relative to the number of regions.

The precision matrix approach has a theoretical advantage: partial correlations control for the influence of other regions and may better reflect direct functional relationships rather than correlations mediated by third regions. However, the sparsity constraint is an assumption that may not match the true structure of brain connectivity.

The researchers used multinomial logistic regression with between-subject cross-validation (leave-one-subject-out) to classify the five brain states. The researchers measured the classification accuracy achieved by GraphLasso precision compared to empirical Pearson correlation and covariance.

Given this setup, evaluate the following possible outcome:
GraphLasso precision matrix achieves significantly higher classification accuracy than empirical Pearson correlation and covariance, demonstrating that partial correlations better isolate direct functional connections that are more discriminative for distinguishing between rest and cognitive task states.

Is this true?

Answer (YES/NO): YES